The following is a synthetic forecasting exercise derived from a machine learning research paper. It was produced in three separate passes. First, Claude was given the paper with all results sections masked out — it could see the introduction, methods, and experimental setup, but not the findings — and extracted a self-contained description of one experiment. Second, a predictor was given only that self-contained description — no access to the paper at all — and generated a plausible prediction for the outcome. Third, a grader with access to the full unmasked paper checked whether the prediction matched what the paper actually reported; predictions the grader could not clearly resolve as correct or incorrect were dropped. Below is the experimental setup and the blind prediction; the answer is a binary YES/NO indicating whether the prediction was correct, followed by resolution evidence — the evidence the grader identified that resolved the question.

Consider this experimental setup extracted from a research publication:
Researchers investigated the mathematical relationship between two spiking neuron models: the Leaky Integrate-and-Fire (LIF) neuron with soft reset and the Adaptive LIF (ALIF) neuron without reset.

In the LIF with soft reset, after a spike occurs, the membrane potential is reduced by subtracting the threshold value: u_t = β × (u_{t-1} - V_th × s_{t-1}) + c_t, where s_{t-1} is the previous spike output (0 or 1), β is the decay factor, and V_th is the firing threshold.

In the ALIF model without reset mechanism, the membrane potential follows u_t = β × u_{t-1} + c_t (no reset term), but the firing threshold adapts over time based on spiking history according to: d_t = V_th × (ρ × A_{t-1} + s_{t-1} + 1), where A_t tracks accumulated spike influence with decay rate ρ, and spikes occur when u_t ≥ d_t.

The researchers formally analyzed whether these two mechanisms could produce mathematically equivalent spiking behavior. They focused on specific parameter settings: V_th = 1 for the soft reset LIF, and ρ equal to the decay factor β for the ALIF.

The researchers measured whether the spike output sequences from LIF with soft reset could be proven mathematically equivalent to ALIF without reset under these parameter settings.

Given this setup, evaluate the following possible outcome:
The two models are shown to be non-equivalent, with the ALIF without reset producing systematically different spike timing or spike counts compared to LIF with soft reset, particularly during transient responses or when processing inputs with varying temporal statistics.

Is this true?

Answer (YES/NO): NO